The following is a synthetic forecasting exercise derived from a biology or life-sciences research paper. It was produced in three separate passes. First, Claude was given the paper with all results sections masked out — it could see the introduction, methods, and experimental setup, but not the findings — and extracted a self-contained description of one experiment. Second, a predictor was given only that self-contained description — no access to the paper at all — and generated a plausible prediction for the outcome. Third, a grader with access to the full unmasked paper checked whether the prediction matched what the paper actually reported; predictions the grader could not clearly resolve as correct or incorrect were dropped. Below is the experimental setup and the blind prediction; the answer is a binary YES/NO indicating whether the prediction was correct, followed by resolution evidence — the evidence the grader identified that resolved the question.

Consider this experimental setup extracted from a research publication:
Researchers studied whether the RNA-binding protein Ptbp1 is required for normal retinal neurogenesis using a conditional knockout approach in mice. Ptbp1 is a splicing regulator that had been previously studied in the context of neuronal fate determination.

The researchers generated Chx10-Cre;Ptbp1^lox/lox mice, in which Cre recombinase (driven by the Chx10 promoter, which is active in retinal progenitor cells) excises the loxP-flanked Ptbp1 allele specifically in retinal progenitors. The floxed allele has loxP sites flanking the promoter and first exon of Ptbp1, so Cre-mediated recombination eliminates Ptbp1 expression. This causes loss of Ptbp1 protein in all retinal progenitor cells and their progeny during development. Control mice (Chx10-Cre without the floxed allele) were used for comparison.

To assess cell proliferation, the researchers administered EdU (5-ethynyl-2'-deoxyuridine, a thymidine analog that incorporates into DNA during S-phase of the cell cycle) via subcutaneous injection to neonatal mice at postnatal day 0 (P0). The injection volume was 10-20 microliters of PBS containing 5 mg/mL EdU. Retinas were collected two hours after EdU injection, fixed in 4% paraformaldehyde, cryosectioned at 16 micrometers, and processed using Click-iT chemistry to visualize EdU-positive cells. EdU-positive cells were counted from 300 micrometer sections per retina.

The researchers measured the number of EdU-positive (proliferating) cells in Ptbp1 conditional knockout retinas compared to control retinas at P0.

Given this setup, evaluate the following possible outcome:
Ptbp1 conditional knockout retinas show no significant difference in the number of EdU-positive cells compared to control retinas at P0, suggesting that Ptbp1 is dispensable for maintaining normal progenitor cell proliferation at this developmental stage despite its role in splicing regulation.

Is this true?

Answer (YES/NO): YES